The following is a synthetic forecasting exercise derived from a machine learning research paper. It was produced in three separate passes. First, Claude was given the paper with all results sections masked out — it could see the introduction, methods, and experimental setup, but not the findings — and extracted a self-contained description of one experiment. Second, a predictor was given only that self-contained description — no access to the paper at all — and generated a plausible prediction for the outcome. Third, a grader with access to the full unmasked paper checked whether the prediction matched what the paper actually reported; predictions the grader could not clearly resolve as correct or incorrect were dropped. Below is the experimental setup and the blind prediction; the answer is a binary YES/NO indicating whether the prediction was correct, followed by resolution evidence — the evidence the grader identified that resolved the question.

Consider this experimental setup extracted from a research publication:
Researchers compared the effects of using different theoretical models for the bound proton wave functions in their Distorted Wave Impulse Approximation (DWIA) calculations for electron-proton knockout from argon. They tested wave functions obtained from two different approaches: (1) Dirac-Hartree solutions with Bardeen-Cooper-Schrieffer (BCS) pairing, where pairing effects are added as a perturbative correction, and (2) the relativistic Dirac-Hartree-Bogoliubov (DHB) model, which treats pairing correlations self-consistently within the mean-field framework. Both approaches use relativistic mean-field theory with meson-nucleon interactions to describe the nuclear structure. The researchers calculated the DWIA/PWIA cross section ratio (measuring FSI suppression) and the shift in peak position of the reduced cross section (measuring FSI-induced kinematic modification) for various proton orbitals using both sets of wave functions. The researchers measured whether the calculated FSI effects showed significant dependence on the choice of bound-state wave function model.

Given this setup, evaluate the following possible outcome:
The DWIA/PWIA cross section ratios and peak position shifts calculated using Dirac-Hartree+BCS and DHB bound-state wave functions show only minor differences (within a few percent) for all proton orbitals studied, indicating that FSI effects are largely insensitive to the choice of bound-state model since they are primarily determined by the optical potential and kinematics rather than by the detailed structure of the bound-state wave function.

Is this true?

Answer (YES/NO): YES